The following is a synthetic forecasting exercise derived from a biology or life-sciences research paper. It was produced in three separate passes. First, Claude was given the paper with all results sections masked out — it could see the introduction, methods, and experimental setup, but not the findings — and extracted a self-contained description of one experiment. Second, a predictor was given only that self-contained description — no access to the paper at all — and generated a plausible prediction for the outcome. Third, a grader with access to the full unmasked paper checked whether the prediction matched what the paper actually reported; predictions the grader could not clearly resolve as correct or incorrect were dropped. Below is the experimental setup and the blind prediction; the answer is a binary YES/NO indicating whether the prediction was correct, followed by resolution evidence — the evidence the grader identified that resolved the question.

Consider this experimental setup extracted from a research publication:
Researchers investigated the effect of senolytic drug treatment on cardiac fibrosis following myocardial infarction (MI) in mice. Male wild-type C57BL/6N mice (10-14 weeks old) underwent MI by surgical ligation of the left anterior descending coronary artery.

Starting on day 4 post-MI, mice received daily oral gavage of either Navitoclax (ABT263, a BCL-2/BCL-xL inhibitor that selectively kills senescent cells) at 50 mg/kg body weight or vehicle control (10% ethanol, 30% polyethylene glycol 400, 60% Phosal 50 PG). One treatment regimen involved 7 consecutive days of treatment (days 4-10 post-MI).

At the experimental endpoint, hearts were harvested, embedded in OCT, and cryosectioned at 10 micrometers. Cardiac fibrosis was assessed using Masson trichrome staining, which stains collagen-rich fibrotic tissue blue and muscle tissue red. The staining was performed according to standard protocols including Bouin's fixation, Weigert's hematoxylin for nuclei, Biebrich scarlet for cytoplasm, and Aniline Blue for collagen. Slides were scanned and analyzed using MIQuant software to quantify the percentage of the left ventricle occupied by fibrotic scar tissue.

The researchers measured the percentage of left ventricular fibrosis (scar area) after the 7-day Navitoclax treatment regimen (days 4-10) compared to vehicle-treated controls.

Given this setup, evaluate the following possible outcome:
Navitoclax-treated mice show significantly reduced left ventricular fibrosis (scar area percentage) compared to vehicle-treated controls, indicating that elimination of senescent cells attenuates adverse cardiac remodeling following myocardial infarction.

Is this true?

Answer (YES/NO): NO